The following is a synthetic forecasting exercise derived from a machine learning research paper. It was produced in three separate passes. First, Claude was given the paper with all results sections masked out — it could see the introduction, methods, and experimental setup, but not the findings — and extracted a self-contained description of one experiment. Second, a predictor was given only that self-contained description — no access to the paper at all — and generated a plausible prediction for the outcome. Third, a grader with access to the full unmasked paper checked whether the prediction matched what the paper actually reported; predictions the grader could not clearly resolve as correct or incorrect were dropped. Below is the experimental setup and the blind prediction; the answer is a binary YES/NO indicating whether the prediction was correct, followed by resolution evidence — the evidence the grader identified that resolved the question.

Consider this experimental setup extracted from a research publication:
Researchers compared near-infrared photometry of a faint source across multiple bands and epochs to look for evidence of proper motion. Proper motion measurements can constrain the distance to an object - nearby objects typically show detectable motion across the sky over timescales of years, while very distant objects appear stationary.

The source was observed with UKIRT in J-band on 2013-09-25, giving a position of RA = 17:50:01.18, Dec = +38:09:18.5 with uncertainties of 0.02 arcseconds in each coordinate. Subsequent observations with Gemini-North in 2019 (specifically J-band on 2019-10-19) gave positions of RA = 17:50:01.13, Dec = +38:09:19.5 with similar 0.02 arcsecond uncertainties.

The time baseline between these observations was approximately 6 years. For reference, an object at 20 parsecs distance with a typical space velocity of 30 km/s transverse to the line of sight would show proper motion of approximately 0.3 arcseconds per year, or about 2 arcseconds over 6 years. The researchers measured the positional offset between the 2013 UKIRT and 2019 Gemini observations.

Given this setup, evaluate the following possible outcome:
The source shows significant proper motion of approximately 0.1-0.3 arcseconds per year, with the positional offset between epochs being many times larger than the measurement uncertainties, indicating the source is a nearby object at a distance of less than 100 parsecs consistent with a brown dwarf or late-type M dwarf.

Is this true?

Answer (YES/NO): YES